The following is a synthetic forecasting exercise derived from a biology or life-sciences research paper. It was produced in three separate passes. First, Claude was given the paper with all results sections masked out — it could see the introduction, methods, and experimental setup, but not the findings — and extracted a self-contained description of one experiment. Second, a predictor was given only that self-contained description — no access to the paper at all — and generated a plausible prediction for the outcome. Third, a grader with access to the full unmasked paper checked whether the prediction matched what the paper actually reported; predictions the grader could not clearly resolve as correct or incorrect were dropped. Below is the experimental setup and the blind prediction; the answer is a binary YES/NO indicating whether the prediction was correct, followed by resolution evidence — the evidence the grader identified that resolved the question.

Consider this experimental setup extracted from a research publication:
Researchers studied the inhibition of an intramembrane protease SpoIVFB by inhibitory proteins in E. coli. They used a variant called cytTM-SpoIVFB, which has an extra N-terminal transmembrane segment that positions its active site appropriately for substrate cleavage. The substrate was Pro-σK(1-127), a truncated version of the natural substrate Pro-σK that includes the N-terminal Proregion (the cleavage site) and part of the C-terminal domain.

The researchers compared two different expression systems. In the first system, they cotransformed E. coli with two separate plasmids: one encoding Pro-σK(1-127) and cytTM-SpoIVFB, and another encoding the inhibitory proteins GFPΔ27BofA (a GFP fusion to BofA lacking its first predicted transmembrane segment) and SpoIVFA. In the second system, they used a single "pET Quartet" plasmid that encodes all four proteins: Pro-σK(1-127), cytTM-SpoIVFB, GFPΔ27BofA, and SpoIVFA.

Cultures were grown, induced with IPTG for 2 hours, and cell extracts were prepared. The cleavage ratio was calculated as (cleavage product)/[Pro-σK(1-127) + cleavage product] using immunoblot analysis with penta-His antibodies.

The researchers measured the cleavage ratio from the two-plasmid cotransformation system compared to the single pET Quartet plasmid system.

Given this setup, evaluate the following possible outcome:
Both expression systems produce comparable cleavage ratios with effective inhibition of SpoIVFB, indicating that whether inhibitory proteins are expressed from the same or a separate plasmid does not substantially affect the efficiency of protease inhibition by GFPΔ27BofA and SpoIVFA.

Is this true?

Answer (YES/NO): NO